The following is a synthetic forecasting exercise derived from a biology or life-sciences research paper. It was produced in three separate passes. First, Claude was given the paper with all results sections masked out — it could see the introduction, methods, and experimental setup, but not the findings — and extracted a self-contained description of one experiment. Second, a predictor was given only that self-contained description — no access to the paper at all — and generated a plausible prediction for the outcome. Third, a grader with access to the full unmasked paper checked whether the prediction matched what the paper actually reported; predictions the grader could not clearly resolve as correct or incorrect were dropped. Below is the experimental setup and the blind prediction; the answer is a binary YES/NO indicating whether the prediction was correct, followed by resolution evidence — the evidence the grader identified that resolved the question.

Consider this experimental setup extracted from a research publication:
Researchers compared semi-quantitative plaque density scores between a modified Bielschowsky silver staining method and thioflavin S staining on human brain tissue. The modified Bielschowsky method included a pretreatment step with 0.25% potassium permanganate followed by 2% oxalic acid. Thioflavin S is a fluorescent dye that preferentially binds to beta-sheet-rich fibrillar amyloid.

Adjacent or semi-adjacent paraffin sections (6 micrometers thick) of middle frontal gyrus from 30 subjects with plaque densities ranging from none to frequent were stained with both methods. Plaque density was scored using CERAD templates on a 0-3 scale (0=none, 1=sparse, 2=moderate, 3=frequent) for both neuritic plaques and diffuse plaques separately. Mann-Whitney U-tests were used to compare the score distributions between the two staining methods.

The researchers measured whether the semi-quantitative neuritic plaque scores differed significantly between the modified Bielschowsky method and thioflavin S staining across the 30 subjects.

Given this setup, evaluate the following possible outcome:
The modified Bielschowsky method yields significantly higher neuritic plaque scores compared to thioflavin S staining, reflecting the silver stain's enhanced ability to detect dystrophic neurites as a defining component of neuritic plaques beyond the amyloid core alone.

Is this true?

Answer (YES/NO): NO